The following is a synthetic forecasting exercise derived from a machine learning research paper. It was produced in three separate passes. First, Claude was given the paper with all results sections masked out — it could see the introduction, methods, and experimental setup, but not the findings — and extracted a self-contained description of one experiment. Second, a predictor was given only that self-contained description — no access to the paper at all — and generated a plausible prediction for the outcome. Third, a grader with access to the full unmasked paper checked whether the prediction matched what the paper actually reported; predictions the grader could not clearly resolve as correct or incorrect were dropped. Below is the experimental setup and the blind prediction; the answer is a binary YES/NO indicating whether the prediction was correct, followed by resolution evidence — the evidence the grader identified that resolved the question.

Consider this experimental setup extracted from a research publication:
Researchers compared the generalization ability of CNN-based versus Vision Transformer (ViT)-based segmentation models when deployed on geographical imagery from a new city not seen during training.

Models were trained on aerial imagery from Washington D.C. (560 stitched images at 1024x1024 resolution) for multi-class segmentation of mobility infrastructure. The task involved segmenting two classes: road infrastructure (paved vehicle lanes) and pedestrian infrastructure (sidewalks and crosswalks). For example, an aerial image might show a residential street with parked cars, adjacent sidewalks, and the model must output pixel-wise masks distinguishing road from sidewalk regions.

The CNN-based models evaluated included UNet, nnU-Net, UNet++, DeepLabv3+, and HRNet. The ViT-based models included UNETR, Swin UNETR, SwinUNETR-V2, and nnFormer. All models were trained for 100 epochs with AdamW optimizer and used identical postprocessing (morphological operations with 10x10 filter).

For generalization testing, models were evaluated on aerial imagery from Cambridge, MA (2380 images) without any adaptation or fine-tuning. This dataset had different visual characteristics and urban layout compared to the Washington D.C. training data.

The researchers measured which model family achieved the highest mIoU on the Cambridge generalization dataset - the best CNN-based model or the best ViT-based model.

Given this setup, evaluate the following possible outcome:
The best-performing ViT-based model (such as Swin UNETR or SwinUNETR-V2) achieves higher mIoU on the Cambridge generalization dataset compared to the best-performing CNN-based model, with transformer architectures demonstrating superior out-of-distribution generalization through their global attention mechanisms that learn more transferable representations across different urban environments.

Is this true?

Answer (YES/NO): NO